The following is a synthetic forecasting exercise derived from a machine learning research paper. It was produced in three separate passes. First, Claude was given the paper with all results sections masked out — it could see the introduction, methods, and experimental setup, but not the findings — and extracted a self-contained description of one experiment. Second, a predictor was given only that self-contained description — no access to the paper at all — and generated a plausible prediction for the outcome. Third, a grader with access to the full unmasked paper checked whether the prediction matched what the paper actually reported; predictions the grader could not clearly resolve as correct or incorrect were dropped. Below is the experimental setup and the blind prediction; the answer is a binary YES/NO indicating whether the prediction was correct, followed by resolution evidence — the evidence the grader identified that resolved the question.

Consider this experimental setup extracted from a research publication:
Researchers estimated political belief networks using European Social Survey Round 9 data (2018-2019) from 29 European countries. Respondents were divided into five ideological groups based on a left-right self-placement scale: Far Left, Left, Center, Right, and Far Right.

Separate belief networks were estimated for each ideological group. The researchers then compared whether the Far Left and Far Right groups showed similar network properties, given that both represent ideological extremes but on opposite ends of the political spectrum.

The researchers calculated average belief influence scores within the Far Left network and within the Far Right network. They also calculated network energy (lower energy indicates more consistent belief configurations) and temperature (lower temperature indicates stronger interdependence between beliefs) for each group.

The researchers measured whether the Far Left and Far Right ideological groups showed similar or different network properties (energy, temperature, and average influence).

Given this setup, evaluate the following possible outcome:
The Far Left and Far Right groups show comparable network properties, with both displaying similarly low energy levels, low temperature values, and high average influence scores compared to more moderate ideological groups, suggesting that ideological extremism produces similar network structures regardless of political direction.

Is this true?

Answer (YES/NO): NO